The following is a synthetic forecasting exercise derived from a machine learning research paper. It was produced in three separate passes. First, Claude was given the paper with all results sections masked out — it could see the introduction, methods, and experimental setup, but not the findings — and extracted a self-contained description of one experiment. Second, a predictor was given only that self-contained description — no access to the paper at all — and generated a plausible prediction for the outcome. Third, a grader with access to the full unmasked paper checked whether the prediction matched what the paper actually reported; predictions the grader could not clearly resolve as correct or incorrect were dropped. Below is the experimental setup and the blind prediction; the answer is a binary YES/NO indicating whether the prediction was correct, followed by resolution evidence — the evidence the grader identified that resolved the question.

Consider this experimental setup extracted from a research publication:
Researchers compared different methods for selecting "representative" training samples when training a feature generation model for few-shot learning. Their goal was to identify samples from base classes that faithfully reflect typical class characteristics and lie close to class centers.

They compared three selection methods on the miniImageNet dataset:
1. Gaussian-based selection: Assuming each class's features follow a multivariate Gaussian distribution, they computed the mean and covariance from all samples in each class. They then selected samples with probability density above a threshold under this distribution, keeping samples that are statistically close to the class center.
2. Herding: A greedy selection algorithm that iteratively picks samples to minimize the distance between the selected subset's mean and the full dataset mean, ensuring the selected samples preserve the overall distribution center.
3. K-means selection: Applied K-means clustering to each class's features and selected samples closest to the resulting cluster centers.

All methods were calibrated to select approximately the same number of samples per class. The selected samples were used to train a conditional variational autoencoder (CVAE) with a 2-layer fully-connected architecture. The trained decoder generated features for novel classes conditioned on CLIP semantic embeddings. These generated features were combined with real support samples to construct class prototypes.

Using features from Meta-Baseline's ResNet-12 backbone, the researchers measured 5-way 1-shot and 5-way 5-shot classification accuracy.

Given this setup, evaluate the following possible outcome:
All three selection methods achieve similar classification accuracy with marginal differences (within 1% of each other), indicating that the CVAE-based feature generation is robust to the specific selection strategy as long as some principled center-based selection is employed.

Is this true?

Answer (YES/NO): YES